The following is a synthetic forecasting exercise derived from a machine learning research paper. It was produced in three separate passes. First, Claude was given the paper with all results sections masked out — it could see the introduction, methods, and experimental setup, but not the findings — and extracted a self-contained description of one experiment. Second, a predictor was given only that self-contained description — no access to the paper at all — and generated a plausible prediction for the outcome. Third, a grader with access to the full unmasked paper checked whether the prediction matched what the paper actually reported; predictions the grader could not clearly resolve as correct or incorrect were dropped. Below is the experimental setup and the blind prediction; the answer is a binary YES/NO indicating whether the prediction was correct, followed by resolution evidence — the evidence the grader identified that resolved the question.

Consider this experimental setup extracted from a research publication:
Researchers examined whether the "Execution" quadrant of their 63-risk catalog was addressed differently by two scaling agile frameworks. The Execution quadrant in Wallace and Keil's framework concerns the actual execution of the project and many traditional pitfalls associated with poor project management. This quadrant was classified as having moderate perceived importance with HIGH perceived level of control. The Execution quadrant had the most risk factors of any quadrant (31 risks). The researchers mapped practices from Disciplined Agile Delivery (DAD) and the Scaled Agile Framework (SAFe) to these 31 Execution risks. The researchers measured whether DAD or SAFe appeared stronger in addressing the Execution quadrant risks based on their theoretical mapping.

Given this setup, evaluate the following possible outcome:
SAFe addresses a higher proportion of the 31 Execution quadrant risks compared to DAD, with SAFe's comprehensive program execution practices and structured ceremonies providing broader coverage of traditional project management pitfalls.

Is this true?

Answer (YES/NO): NO